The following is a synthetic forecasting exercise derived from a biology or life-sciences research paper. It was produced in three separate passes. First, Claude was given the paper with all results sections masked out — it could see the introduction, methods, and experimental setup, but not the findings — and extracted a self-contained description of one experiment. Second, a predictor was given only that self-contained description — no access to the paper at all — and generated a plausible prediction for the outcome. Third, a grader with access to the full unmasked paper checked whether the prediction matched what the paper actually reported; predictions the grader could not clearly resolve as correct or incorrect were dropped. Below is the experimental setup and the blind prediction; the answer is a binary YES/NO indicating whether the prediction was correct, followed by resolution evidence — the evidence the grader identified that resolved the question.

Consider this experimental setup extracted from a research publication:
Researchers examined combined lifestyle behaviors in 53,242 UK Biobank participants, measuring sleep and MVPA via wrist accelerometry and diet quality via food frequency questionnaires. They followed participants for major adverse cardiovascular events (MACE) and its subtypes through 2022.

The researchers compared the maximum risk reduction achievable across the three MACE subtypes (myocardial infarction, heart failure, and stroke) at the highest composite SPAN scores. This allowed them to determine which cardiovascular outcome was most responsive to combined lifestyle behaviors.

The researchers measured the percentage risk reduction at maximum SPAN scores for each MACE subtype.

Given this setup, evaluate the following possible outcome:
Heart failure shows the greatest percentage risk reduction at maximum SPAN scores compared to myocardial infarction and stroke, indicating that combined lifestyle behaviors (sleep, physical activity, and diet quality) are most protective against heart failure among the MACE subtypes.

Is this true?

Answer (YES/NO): YES